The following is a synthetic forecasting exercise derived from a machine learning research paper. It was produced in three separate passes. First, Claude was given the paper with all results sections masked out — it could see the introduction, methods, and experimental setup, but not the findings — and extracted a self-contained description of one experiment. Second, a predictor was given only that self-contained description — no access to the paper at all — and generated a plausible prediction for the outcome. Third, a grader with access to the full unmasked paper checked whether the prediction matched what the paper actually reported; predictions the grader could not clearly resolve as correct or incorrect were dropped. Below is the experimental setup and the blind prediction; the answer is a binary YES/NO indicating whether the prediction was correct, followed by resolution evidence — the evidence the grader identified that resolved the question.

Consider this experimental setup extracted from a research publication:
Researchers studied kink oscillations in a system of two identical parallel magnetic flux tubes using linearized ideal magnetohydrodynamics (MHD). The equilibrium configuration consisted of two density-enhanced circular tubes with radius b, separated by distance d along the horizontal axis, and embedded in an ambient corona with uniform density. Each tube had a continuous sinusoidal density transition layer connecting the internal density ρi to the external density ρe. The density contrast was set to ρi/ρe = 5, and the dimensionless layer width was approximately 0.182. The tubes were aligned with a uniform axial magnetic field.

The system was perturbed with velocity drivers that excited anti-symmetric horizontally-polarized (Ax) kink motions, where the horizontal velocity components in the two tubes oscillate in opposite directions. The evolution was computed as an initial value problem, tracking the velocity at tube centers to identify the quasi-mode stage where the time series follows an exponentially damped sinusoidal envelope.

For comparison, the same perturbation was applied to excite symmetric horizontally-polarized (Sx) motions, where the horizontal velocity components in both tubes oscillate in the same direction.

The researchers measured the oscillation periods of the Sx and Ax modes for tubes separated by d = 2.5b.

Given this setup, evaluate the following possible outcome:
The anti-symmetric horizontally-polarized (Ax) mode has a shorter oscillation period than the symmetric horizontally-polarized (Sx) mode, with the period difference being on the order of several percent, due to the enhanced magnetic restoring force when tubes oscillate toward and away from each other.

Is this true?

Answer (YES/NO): YES